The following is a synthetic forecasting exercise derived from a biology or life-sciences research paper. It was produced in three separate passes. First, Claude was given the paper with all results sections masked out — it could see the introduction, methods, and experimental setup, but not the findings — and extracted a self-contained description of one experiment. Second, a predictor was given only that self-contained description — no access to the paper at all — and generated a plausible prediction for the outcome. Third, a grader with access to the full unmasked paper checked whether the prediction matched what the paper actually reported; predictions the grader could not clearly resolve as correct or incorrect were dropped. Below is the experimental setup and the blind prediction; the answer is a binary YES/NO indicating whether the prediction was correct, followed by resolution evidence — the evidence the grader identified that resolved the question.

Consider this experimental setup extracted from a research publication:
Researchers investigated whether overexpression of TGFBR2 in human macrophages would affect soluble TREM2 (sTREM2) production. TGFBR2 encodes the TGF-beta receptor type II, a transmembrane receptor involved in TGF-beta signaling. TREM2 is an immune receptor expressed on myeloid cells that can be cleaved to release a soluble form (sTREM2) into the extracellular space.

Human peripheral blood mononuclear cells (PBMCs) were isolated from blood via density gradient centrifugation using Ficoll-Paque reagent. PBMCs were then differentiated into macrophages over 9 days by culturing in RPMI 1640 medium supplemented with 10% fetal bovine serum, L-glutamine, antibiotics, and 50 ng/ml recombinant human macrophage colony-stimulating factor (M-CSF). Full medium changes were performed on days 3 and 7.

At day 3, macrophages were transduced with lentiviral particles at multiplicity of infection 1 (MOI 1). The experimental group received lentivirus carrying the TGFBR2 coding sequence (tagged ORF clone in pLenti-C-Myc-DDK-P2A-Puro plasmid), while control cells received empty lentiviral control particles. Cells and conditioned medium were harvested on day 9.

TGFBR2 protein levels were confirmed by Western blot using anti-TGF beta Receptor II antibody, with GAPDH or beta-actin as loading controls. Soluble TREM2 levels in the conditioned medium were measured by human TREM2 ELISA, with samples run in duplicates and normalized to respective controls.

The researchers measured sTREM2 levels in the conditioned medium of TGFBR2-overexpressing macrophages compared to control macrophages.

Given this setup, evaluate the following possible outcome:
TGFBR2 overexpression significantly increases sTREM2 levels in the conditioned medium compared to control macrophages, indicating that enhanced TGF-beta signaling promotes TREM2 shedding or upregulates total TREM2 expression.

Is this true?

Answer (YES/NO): YES